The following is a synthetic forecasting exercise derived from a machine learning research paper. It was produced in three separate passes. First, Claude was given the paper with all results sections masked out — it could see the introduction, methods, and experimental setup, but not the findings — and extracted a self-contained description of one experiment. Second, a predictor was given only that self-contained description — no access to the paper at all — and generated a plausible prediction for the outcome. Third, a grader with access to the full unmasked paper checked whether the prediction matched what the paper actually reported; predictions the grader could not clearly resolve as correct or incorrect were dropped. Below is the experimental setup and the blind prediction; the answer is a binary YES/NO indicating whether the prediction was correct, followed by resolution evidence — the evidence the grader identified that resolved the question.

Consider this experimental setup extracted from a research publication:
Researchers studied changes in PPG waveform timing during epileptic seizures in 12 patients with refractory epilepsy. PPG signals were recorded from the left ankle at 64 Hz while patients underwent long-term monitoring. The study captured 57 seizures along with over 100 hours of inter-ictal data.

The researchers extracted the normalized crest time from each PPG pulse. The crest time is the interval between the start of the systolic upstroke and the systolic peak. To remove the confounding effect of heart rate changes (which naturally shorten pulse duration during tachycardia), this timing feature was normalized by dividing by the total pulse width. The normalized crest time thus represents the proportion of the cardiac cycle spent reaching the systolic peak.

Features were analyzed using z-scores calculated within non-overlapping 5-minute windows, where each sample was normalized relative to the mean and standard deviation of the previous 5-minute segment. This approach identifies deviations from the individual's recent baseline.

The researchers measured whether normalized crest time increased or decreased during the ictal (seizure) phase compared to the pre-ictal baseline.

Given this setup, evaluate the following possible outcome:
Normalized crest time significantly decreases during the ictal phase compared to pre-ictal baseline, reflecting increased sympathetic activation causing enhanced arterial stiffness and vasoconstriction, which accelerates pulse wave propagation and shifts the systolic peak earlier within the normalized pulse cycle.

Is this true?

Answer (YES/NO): NO